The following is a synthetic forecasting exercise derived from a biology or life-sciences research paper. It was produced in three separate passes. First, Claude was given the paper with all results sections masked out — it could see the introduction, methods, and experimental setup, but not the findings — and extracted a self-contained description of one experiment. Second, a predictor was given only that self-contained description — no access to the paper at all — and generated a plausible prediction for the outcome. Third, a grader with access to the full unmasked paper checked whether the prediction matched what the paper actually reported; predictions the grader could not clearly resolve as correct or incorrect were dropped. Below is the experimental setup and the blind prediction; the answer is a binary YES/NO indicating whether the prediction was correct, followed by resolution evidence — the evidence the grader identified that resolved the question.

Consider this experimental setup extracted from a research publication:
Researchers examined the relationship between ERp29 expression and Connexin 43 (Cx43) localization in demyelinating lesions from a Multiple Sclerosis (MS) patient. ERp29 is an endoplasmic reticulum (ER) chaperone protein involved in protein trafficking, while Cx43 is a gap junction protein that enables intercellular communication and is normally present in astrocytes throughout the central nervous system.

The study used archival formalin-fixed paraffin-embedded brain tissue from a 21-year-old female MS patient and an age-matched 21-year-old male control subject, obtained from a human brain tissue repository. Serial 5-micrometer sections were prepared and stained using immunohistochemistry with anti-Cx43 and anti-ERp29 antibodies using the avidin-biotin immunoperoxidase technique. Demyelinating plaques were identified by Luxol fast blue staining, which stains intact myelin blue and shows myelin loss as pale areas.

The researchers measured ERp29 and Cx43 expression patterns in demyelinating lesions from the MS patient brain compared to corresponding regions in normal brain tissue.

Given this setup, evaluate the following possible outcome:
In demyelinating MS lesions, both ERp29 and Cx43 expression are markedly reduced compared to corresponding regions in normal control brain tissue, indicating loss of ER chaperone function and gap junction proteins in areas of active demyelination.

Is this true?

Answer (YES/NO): YES